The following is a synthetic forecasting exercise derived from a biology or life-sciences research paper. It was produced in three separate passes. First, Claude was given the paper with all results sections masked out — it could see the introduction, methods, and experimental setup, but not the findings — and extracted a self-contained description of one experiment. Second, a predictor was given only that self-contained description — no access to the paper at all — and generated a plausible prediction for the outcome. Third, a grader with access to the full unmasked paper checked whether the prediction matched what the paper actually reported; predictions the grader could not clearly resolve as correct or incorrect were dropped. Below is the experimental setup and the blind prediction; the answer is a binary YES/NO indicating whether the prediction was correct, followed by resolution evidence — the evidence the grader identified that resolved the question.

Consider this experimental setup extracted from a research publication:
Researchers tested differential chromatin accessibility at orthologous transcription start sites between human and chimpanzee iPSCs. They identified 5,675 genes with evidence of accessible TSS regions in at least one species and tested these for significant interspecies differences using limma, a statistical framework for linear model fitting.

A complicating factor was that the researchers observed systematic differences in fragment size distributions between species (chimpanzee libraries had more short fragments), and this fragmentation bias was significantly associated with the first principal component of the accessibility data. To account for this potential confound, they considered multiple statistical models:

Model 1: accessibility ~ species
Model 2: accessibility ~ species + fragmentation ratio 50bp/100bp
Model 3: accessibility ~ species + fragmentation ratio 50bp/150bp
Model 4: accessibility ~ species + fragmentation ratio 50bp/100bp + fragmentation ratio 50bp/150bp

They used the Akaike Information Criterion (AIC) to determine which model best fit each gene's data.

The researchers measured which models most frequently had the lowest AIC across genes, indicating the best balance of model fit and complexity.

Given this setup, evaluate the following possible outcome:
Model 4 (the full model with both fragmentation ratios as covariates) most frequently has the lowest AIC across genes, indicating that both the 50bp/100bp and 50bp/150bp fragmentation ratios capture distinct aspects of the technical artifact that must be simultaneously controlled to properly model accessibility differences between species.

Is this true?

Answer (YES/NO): NO